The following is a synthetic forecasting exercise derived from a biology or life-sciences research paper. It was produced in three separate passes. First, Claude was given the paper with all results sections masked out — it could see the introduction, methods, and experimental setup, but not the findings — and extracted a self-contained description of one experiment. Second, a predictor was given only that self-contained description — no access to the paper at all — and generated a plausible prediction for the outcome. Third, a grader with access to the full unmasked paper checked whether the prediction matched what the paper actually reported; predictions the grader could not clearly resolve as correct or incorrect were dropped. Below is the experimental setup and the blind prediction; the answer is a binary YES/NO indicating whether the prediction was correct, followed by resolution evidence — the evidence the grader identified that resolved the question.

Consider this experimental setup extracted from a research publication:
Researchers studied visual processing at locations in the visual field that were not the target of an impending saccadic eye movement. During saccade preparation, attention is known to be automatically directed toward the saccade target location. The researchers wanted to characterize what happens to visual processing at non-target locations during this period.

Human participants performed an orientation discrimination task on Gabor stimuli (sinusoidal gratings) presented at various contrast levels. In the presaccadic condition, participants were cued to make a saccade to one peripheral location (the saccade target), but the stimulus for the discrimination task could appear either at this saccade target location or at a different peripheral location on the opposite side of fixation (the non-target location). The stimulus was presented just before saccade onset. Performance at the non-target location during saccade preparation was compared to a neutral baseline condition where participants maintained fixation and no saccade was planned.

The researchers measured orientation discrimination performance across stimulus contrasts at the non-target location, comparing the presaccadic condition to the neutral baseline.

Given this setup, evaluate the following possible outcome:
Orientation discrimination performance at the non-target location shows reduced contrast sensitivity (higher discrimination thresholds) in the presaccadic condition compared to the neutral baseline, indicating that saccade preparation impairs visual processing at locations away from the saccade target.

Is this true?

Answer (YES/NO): NO